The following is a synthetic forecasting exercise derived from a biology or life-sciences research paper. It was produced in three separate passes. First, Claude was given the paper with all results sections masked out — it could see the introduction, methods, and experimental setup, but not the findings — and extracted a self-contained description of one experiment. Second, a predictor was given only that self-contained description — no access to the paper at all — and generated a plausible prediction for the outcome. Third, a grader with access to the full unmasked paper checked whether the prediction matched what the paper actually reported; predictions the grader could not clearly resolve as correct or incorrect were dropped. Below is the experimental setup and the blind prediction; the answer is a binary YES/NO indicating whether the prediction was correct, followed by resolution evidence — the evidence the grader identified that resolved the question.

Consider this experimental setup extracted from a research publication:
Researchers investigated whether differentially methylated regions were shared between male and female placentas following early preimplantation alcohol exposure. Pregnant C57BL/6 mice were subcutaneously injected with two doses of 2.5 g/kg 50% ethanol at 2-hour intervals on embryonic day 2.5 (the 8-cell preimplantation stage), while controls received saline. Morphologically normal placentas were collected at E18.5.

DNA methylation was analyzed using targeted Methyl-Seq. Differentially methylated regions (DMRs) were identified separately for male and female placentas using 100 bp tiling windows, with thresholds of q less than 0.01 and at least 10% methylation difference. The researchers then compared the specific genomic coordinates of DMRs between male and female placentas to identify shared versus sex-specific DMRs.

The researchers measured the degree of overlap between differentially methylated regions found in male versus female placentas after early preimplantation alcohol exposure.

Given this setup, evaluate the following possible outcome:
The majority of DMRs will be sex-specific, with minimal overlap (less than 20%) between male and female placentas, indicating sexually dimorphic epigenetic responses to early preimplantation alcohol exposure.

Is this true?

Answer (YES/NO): YES